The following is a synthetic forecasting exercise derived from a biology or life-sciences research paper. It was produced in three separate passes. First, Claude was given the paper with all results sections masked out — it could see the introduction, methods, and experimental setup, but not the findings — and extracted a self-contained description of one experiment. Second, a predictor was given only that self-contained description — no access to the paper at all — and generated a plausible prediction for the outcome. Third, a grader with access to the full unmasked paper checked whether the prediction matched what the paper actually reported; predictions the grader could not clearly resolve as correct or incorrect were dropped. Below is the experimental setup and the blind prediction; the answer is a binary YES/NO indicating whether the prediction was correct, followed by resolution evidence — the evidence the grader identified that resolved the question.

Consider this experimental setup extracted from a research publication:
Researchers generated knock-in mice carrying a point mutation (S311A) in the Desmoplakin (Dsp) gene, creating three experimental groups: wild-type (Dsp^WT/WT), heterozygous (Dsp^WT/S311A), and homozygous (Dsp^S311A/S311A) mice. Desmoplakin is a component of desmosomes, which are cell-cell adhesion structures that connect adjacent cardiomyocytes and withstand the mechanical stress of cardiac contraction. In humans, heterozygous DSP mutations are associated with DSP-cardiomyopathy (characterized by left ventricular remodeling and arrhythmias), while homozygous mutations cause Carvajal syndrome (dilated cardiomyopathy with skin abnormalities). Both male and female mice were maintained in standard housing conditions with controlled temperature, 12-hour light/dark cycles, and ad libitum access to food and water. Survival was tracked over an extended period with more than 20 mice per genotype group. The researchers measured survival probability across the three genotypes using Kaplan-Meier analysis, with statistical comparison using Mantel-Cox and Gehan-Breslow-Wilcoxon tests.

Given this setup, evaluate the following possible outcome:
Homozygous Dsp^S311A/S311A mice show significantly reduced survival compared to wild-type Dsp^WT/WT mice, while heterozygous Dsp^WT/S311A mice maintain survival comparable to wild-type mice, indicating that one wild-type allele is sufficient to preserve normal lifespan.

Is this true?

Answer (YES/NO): YES